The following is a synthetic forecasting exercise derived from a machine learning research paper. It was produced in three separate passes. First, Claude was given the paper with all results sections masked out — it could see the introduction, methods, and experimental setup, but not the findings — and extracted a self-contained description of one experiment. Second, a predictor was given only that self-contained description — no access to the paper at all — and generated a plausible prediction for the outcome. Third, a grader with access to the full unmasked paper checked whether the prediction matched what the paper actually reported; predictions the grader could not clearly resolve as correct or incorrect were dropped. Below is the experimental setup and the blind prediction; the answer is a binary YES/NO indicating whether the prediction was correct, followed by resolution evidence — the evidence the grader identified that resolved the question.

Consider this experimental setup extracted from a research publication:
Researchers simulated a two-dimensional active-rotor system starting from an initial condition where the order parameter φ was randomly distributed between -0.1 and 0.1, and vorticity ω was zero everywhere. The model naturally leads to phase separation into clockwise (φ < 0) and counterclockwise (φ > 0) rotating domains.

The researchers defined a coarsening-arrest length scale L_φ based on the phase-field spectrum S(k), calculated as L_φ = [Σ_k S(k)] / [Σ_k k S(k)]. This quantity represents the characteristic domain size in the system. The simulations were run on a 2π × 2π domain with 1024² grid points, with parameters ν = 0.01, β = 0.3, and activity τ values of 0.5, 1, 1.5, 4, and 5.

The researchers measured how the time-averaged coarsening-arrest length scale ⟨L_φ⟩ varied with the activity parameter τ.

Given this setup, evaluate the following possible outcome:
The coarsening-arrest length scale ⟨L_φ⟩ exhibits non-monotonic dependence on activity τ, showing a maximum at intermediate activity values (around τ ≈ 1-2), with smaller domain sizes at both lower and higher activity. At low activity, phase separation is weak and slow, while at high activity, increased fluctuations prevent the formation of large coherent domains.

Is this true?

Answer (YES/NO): NO